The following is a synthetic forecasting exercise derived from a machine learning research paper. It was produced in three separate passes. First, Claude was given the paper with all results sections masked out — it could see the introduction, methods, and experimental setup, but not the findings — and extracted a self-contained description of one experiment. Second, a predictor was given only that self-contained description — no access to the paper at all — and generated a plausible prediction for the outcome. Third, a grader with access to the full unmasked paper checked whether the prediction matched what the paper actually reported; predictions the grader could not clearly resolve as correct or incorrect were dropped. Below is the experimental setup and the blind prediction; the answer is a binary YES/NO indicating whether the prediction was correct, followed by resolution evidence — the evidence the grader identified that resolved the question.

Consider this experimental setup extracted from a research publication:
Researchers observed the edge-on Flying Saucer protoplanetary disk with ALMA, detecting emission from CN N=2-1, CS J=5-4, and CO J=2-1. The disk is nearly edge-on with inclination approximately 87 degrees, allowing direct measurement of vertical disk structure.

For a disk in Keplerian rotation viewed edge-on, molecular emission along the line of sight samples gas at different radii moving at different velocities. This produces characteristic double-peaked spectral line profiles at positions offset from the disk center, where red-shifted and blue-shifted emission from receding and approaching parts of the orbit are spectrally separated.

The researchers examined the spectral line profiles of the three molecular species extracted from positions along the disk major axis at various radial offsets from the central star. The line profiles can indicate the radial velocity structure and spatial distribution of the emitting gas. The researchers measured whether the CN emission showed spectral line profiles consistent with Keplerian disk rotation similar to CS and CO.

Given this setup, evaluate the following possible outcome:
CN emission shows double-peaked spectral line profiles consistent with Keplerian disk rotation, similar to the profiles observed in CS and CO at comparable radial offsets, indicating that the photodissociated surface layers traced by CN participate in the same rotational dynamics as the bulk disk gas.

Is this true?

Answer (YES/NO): YES